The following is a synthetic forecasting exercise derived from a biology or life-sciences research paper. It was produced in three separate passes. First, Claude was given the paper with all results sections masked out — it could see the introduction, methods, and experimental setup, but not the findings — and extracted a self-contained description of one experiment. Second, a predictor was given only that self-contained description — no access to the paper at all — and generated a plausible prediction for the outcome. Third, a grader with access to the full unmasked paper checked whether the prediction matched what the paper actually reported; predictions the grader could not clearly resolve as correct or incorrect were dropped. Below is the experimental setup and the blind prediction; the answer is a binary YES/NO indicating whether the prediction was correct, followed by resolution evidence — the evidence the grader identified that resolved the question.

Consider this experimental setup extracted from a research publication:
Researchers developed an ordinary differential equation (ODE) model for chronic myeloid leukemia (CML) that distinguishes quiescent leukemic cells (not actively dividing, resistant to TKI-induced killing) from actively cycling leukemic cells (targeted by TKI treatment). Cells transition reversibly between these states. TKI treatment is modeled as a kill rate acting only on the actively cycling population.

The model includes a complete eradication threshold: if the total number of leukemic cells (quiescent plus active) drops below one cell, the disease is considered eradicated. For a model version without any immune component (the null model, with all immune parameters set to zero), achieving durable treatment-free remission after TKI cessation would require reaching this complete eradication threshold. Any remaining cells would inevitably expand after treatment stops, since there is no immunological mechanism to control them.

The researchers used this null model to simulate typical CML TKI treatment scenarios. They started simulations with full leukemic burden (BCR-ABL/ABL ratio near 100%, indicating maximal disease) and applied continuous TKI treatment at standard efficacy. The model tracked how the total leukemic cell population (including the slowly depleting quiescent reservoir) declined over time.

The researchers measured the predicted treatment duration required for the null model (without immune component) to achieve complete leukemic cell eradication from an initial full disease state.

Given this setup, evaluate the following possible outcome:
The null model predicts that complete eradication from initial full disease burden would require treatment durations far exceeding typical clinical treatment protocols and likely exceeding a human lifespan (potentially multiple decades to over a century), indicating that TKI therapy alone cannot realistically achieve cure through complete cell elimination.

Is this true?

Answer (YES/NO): NO